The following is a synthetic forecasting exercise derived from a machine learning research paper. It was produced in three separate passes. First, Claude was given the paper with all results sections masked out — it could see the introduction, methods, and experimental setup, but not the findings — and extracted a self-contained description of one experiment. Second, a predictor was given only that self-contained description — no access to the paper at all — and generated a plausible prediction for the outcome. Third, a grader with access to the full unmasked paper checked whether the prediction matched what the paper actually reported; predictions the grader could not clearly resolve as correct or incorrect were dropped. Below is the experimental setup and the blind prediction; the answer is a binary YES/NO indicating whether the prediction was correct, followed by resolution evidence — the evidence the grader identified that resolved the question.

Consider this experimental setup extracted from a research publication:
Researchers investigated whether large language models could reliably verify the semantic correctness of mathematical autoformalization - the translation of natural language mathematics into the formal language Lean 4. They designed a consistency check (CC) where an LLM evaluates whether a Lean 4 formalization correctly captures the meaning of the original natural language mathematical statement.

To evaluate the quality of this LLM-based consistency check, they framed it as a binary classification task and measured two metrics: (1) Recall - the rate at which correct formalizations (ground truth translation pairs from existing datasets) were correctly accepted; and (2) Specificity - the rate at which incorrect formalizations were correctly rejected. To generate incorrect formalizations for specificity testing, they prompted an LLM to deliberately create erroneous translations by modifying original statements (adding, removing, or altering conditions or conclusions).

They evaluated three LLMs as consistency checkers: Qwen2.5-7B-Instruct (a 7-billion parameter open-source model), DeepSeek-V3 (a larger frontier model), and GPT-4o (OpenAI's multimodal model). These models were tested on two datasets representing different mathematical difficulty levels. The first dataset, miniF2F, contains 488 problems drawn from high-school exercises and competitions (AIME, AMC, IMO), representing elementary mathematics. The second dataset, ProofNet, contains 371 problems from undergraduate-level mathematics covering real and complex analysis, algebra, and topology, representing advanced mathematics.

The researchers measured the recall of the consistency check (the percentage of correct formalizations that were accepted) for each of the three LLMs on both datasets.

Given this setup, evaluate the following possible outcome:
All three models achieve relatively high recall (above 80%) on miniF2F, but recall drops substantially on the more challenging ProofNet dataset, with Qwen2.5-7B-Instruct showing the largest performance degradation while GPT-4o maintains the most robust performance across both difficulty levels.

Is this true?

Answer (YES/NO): NO